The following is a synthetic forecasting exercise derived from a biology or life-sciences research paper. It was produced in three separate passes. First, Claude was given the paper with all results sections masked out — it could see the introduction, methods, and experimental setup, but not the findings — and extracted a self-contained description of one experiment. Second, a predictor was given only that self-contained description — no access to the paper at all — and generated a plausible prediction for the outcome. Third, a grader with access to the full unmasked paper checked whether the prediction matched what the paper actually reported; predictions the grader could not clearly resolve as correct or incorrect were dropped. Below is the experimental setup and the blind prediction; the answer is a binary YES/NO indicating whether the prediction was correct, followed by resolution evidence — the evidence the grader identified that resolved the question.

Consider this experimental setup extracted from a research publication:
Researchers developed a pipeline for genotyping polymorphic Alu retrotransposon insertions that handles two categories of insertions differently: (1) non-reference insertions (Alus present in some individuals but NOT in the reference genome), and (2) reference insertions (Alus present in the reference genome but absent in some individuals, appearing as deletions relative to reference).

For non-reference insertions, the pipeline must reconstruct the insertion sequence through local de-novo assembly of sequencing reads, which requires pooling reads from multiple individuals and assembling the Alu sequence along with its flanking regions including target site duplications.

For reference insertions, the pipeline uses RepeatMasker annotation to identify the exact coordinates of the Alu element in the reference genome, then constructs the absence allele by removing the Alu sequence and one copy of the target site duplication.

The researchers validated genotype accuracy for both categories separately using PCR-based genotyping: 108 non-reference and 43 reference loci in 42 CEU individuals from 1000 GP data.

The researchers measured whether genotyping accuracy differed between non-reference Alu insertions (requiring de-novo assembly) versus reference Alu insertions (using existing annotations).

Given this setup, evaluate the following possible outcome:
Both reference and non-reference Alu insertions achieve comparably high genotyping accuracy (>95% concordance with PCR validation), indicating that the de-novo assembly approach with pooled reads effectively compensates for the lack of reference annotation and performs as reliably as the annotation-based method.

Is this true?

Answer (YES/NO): NO